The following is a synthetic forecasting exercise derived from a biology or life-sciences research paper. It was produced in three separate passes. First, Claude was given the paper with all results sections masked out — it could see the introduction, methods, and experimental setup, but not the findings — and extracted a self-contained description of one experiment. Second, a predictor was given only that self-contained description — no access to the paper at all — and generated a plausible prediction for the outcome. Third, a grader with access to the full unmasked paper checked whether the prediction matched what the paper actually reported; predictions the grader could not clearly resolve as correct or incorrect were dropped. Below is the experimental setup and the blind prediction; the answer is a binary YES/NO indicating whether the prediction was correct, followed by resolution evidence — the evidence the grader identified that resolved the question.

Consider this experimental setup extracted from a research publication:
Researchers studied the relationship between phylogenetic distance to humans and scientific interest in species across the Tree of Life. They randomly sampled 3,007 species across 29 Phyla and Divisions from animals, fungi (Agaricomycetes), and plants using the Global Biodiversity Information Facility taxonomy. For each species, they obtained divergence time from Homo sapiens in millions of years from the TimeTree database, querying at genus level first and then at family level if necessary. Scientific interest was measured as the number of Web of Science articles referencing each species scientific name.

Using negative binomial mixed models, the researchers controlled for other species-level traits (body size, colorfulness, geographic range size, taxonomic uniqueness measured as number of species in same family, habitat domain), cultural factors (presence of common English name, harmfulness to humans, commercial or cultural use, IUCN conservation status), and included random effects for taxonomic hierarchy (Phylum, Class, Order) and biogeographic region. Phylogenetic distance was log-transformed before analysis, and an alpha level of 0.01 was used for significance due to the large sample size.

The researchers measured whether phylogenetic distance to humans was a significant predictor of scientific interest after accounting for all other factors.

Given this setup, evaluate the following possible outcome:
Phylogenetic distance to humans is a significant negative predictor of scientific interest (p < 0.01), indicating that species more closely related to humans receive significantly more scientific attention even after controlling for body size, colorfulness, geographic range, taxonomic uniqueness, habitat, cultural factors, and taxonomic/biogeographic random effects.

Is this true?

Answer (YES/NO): NO